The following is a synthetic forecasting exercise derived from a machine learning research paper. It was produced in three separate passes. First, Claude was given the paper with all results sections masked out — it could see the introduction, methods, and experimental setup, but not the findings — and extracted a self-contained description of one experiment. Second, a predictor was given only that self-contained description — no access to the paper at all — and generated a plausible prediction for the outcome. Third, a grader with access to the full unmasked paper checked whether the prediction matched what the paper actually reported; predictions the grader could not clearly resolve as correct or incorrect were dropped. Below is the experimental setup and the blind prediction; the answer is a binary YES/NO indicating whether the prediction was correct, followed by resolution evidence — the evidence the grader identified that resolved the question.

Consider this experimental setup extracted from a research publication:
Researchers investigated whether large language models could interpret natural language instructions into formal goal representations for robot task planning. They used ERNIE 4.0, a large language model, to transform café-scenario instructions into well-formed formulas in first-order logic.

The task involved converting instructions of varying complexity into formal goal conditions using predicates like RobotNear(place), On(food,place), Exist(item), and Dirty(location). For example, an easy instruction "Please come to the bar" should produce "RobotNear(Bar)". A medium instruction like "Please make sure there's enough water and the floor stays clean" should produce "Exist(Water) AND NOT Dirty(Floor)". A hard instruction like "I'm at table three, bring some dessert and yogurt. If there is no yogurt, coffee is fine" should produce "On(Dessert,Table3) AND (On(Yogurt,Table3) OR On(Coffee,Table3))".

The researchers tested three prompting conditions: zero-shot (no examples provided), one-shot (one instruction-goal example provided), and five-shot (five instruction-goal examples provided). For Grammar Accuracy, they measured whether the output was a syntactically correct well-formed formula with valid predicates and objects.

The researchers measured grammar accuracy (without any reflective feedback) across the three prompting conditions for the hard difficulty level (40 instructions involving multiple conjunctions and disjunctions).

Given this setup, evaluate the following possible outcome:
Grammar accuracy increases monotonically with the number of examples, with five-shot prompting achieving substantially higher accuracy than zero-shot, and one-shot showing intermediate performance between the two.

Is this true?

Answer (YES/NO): YES